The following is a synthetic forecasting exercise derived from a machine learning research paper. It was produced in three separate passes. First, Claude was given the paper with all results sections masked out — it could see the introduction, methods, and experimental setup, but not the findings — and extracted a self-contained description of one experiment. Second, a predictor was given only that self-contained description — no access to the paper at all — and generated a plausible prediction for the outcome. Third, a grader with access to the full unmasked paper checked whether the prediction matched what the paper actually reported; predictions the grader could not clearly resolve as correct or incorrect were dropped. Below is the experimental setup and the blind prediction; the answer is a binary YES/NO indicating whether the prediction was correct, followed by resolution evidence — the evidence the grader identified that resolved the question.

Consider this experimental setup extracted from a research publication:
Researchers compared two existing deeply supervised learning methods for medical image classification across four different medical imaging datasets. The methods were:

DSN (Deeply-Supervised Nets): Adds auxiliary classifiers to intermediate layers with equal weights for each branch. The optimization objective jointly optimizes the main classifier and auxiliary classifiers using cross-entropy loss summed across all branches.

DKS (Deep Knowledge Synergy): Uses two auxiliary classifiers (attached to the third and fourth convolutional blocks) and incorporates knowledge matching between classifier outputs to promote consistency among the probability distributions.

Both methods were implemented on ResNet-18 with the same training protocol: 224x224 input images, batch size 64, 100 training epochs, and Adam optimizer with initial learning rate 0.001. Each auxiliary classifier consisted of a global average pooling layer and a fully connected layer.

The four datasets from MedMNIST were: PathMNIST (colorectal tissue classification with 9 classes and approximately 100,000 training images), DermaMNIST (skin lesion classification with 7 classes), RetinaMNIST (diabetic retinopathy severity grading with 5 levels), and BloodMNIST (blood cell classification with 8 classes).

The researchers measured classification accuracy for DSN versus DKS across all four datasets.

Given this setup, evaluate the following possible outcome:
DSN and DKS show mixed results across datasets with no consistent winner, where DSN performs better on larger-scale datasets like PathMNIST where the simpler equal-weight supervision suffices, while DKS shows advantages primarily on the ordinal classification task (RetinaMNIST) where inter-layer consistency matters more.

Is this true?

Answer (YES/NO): NO